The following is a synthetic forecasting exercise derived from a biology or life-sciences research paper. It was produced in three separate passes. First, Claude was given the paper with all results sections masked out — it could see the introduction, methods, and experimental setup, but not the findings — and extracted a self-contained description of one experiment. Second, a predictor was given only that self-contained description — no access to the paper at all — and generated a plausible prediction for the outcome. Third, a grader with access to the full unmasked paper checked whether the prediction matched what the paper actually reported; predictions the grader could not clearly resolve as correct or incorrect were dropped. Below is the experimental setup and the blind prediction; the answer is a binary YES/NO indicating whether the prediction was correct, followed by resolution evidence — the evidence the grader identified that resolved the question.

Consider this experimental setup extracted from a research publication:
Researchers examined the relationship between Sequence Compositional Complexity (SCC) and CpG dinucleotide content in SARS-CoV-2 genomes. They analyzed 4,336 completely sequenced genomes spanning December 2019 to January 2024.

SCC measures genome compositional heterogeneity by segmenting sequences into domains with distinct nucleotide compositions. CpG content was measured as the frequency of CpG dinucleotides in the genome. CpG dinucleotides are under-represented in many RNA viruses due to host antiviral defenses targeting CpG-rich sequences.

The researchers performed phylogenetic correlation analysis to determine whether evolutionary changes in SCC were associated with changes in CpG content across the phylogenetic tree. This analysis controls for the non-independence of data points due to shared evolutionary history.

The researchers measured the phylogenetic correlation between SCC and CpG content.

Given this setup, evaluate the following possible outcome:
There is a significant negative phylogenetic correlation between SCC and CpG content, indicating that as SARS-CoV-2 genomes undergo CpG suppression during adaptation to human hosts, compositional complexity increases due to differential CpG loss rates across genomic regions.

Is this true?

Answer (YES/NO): NO